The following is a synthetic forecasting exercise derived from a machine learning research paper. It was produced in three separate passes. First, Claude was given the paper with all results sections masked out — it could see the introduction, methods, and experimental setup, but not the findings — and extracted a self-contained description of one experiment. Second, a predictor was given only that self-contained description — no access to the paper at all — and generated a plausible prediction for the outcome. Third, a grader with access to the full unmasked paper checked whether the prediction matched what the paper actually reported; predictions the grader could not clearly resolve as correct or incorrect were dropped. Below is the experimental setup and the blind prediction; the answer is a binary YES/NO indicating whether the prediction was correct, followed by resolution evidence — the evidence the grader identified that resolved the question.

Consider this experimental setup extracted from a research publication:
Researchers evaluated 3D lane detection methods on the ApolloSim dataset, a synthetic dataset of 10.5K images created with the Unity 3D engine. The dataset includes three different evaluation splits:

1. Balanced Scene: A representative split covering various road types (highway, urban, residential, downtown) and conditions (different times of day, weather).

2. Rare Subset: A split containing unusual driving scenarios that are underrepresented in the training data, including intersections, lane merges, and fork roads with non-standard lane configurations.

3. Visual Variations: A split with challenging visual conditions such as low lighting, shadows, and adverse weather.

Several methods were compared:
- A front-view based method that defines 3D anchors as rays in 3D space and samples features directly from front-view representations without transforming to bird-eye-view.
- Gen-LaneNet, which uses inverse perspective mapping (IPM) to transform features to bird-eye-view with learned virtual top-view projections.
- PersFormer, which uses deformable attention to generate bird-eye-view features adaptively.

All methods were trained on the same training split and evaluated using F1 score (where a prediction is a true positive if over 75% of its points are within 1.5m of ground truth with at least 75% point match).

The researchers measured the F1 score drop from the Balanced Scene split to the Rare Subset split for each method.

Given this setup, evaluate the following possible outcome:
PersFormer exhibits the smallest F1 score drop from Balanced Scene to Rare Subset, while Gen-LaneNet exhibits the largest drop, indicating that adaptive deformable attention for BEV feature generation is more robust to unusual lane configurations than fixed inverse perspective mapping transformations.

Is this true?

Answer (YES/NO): NO